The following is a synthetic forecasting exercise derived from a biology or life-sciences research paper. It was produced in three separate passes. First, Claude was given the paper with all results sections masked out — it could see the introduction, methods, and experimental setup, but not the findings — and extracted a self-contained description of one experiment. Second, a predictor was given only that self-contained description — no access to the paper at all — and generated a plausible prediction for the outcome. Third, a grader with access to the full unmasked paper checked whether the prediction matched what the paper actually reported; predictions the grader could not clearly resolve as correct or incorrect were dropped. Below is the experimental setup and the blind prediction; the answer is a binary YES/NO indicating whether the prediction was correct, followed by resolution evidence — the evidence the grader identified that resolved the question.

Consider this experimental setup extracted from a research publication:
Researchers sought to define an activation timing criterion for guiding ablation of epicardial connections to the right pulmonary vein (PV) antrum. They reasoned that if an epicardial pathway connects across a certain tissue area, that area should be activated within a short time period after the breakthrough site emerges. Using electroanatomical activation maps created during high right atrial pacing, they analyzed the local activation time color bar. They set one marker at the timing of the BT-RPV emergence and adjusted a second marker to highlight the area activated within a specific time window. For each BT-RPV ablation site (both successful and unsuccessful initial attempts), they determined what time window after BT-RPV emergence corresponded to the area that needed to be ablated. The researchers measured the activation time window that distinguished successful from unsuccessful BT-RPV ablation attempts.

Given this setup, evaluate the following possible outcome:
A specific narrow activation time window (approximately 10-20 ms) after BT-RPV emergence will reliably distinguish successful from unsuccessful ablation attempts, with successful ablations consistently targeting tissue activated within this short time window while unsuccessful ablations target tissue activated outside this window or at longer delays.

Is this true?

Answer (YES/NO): NO